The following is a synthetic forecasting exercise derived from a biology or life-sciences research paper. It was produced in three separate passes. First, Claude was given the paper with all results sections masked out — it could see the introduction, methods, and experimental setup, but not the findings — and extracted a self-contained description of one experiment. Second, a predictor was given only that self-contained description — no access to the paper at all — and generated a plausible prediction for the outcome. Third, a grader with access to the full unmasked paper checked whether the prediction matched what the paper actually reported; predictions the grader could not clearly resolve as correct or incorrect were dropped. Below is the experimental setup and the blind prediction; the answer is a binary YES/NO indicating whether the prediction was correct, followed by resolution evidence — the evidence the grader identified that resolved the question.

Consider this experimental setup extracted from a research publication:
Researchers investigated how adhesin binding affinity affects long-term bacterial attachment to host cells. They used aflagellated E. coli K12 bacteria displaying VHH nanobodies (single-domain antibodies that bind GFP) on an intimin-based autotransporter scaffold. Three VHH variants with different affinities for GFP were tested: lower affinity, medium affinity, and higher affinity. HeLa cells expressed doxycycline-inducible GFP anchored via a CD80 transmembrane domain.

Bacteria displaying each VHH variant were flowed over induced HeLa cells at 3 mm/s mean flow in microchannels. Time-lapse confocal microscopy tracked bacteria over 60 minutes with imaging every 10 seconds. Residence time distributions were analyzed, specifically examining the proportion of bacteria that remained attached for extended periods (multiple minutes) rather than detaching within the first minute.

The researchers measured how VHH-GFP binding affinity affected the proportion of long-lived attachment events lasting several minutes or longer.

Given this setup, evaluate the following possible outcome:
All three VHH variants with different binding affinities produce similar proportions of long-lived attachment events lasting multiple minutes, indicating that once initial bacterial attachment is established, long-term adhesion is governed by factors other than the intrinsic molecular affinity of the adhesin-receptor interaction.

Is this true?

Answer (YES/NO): NO